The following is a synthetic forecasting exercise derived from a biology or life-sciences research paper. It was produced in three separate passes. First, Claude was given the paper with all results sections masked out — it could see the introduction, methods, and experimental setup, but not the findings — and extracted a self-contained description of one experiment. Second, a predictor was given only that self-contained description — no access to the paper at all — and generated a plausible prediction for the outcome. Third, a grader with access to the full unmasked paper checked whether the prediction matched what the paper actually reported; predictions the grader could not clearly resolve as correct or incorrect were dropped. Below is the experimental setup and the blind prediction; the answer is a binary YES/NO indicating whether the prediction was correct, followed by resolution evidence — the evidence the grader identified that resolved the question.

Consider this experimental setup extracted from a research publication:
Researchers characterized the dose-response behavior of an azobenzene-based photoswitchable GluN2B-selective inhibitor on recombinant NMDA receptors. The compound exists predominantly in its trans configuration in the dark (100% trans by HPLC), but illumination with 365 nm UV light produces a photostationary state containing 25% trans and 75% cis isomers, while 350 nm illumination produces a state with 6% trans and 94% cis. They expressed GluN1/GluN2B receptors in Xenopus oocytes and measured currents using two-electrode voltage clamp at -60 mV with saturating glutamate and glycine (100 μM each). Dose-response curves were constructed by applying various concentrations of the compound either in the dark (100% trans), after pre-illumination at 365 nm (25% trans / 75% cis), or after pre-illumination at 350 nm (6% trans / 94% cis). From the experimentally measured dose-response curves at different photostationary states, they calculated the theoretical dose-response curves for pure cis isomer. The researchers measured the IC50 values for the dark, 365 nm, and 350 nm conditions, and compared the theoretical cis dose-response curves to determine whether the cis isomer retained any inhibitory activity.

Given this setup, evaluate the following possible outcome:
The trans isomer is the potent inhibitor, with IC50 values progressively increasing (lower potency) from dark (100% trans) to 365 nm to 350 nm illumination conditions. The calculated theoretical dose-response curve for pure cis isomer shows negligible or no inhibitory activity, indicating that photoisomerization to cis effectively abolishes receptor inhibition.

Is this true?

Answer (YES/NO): YES